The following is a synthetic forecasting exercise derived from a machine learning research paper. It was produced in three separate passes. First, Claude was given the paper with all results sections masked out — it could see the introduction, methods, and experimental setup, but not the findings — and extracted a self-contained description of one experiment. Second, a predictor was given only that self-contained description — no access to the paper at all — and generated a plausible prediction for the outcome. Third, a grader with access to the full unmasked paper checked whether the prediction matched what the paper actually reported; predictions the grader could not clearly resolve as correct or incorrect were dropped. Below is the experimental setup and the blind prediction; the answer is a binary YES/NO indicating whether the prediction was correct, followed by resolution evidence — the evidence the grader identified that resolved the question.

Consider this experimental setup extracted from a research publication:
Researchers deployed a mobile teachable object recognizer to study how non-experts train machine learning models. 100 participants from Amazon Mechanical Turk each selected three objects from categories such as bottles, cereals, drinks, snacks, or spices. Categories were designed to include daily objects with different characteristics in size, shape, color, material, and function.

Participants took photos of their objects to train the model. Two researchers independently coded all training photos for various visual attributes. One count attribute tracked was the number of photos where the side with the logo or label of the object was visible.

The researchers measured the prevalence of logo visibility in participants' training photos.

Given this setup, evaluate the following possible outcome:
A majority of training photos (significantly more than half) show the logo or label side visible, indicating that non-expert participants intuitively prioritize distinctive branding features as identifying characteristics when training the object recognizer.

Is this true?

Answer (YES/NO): YES